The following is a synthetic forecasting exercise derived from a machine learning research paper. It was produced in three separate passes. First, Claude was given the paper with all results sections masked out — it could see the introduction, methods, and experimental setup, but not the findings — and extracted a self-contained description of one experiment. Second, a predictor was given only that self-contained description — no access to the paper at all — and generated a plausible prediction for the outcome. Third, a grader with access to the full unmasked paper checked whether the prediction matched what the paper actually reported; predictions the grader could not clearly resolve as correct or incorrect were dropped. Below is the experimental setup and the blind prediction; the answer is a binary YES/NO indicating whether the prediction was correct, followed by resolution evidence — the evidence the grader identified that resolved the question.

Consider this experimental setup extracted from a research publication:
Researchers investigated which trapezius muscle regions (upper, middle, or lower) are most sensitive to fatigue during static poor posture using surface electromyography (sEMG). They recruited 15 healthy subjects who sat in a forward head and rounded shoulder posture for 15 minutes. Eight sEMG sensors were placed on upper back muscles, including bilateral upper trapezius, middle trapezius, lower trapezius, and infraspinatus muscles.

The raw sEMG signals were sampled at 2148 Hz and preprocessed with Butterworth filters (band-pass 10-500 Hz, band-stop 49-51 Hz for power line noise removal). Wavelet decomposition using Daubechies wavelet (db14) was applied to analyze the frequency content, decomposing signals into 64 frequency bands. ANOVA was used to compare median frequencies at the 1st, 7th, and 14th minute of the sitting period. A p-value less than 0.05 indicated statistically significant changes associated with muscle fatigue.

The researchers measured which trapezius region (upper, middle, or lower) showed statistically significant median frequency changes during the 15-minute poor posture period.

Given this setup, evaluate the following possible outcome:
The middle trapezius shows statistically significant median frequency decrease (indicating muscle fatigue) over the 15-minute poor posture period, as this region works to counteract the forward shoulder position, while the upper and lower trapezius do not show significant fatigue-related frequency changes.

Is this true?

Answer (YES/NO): NO